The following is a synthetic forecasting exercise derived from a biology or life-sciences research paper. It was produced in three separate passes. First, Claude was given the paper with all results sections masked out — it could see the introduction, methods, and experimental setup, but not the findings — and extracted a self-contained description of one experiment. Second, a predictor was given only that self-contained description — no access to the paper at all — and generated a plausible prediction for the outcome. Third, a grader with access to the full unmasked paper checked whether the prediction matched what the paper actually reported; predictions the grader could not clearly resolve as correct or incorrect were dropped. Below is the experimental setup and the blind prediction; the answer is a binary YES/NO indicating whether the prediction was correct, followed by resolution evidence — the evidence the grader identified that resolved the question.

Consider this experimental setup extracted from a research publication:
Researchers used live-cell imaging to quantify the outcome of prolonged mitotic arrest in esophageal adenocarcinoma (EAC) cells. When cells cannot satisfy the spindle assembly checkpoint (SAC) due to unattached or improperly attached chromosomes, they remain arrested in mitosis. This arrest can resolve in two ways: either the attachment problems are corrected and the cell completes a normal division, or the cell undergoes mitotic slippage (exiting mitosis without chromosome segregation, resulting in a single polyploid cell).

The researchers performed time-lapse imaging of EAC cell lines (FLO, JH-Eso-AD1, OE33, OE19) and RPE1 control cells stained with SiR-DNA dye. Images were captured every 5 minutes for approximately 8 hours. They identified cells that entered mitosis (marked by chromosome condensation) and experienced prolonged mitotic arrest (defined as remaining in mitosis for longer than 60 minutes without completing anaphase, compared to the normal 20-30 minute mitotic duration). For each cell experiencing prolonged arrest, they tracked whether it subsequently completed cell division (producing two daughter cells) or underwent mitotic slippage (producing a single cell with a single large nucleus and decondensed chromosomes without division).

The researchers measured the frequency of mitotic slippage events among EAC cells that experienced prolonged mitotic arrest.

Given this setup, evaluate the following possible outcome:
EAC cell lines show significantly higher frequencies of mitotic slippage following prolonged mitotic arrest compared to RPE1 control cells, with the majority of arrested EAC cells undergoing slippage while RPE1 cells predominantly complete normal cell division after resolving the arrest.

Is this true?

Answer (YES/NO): NO